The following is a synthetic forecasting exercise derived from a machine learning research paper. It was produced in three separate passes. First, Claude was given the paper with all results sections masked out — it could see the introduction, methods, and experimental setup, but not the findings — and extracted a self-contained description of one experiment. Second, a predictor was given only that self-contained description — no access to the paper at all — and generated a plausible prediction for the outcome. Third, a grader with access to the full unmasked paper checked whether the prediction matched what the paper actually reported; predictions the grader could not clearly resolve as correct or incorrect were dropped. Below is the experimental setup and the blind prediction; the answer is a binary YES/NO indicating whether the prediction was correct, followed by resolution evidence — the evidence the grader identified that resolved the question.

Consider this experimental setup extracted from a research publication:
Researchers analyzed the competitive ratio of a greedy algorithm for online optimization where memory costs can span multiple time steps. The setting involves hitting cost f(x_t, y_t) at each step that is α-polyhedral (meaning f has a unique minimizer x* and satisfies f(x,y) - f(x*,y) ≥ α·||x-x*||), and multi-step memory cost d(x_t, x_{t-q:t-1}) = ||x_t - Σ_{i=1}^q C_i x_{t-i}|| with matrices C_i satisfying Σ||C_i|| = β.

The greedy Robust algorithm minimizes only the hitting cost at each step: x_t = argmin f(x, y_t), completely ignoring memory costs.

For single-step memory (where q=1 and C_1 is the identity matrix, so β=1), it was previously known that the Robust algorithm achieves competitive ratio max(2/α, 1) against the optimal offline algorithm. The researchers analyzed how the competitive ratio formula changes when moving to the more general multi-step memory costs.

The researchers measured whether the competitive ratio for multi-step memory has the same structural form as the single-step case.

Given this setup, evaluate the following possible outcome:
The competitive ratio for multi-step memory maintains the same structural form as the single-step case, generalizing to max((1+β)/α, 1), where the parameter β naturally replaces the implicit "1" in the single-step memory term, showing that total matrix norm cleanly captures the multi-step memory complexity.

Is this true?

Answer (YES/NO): YES